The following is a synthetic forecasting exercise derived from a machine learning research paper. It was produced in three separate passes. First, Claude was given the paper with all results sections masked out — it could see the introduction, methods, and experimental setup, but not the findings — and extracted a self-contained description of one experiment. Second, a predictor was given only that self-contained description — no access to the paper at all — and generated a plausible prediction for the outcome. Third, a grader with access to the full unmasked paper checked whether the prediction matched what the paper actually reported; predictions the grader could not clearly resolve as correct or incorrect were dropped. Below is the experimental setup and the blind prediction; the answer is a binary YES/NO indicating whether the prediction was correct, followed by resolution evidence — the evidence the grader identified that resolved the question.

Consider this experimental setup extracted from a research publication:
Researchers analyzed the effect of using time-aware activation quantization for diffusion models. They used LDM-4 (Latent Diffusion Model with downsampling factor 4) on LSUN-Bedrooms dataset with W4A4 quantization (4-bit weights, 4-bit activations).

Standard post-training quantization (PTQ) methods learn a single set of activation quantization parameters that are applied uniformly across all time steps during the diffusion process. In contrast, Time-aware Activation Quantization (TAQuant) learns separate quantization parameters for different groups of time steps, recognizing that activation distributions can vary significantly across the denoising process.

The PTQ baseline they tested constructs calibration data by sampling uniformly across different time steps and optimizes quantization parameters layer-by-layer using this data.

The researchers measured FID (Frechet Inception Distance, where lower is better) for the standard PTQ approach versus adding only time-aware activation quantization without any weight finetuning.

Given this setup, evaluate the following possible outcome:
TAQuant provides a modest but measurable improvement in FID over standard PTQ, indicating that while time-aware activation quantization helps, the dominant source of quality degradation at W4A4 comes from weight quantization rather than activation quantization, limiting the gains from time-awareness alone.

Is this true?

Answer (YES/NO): NO